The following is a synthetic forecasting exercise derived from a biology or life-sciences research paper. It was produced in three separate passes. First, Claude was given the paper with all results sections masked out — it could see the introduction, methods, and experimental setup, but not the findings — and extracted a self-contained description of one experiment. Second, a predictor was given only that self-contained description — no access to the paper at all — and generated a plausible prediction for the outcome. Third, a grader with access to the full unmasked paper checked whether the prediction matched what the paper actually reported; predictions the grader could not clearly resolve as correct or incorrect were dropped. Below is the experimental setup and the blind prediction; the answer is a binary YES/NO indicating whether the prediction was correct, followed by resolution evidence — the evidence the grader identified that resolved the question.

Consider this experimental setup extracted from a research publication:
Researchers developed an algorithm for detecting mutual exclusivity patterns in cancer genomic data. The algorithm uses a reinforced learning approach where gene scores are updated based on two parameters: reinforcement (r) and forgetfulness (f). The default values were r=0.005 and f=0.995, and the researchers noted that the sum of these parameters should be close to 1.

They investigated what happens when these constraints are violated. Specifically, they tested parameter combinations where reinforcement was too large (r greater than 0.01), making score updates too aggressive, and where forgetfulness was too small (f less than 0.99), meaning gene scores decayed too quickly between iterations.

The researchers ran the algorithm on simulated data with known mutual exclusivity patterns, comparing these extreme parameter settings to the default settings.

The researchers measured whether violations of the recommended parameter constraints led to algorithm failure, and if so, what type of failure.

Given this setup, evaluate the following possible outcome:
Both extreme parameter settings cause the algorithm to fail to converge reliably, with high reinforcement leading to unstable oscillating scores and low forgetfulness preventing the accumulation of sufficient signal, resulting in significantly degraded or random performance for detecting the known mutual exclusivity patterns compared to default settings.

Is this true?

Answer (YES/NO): NO